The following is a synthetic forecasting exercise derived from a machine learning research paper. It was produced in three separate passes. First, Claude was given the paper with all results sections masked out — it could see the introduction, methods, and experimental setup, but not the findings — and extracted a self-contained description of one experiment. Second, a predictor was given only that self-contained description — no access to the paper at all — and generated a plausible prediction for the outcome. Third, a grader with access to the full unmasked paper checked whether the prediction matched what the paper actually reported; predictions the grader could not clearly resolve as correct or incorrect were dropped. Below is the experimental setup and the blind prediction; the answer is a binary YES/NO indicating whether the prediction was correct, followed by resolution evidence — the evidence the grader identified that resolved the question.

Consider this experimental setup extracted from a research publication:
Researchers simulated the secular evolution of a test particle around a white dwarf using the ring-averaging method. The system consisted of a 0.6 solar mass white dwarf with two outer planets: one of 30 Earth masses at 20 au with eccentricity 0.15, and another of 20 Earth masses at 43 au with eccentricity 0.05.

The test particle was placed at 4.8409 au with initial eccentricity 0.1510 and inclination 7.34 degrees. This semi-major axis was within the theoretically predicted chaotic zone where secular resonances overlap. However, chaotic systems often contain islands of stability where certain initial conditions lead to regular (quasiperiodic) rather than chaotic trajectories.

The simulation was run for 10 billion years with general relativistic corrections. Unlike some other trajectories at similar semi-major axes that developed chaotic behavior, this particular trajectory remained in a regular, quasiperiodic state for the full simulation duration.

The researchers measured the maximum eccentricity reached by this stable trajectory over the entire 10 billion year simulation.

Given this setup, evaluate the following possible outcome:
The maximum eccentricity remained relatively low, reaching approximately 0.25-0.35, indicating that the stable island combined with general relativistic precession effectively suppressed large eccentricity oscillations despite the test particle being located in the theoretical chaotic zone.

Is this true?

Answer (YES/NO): YES